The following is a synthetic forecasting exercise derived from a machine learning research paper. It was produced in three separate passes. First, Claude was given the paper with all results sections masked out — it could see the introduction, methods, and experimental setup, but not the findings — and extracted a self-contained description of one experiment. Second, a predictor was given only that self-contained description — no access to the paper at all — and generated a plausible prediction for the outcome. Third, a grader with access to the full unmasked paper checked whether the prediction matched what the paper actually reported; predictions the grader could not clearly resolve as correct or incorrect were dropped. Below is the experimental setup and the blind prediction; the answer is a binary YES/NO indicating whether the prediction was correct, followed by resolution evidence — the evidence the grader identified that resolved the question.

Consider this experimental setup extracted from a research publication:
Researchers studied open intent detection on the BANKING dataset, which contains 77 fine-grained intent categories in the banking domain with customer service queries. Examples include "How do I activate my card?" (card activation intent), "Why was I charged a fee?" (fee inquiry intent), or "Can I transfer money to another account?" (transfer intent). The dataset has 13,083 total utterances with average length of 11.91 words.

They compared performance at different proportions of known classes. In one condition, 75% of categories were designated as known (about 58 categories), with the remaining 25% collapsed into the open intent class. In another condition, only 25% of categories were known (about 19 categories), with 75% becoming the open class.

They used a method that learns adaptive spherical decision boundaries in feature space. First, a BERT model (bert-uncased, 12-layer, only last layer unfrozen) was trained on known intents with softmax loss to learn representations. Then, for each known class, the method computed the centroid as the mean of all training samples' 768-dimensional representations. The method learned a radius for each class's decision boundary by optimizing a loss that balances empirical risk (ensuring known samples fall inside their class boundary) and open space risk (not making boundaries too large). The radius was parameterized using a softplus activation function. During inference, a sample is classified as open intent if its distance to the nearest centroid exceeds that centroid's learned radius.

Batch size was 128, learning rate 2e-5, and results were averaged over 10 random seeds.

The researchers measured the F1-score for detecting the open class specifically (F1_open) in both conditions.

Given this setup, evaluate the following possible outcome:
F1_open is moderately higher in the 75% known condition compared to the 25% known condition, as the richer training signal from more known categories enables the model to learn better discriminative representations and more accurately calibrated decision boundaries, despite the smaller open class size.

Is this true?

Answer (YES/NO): NO